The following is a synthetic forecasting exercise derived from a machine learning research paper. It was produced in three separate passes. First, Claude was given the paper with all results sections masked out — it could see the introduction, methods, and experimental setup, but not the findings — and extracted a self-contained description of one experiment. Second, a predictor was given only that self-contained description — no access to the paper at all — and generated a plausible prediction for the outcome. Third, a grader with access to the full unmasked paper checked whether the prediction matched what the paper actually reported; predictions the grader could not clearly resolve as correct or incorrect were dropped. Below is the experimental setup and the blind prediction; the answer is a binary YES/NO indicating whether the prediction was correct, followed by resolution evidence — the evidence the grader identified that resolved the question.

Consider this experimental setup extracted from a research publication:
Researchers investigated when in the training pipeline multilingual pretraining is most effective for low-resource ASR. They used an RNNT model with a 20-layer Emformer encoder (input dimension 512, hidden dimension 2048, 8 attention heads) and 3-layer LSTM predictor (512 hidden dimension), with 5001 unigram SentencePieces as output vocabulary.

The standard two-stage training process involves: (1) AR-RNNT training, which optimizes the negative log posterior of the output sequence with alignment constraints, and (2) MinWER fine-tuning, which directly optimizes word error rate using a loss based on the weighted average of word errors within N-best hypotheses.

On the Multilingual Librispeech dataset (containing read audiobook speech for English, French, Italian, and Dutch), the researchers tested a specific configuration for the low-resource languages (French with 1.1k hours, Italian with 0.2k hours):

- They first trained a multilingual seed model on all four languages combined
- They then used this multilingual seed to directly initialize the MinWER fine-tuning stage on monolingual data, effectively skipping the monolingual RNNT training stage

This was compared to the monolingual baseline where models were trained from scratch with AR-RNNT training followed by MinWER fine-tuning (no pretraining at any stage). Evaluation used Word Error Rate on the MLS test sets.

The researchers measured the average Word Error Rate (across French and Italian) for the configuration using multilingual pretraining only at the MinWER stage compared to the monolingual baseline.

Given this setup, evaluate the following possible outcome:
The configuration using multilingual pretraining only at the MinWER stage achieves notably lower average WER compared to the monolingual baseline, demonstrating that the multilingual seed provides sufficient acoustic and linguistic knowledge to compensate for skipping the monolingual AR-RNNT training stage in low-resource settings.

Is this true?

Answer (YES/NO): NO